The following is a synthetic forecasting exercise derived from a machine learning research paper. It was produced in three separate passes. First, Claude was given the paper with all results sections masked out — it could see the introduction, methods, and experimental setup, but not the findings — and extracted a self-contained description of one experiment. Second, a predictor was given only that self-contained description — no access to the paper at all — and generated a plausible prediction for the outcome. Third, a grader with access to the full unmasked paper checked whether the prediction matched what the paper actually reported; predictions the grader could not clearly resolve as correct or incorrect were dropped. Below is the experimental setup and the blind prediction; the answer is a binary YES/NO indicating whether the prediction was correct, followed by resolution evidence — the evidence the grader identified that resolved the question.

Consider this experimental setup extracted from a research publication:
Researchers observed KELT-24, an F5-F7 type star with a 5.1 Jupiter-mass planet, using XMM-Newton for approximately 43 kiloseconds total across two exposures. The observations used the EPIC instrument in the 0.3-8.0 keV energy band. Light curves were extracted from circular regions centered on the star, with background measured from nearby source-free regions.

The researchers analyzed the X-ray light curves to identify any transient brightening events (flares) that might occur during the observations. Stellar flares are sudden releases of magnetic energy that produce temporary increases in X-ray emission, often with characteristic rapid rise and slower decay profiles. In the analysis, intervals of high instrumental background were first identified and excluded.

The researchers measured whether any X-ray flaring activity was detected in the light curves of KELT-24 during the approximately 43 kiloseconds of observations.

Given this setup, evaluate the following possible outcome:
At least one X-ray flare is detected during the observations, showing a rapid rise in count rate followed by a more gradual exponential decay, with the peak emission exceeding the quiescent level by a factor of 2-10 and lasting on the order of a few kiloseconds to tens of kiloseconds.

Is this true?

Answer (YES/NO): NO